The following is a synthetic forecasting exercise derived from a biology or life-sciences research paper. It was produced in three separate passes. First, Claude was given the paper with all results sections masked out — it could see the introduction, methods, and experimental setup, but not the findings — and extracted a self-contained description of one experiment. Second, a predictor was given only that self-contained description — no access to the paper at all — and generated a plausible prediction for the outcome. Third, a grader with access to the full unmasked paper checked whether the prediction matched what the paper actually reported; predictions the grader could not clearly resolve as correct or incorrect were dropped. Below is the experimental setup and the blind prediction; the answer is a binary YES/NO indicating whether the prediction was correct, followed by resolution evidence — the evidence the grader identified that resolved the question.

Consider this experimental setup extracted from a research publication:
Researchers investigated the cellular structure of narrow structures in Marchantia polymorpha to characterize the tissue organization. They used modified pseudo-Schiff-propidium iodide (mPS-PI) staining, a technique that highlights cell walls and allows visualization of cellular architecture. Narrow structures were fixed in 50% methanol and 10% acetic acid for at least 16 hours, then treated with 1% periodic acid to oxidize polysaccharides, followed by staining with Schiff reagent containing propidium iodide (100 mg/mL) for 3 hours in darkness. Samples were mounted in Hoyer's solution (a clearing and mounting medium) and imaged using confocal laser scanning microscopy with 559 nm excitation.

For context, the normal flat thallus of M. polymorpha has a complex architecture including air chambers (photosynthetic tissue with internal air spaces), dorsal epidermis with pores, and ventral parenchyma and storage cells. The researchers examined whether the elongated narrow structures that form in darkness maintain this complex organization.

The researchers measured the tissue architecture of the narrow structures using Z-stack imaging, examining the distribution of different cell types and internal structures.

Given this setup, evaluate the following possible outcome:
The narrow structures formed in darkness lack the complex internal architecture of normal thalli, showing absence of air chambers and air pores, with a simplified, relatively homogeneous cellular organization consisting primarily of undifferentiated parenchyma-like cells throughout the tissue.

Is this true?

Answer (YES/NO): NO